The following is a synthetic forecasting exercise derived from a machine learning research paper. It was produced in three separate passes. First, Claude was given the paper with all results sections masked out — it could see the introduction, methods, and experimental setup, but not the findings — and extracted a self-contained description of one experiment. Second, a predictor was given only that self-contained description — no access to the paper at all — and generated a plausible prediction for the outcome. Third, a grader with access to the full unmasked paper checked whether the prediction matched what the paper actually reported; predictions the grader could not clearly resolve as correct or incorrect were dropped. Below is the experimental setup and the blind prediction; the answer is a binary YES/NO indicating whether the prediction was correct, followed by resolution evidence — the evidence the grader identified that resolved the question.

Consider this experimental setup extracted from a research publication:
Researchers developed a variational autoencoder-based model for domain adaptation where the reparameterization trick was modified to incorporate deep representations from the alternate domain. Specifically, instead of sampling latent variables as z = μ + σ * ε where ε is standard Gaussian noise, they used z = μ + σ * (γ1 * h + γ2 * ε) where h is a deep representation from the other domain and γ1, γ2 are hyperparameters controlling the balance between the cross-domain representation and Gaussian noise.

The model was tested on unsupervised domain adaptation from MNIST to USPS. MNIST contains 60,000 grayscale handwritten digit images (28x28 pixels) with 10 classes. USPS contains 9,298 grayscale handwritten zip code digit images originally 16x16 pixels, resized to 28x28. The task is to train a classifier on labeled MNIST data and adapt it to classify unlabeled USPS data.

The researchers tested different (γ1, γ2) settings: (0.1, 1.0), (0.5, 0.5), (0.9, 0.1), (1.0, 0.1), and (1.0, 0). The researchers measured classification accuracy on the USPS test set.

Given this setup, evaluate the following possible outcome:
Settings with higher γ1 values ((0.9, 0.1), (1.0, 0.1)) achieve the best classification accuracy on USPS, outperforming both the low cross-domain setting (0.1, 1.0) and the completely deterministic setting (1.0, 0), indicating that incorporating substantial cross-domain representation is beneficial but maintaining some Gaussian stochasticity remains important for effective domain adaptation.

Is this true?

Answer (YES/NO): NO